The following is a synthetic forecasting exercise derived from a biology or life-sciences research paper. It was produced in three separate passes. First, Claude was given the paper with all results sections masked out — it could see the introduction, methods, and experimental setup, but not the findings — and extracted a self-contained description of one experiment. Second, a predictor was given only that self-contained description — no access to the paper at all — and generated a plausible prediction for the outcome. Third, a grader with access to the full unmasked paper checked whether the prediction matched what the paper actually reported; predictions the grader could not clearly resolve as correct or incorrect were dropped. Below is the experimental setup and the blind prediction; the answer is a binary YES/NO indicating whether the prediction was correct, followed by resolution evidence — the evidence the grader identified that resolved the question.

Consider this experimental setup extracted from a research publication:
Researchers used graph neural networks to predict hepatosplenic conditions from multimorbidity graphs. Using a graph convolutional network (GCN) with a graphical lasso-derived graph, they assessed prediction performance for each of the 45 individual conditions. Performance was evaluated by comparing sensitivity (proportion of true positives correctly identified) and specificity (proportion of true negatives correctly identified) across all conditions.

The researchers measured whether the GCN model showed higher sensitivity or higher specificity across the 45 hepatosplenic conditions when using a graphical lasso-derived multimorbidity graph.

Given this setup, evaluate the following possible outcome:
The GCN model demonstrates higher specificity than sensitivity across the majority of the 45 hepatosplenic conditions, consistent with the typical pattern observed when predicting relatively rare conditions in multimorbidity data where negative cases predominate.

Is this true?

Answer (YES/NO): NO